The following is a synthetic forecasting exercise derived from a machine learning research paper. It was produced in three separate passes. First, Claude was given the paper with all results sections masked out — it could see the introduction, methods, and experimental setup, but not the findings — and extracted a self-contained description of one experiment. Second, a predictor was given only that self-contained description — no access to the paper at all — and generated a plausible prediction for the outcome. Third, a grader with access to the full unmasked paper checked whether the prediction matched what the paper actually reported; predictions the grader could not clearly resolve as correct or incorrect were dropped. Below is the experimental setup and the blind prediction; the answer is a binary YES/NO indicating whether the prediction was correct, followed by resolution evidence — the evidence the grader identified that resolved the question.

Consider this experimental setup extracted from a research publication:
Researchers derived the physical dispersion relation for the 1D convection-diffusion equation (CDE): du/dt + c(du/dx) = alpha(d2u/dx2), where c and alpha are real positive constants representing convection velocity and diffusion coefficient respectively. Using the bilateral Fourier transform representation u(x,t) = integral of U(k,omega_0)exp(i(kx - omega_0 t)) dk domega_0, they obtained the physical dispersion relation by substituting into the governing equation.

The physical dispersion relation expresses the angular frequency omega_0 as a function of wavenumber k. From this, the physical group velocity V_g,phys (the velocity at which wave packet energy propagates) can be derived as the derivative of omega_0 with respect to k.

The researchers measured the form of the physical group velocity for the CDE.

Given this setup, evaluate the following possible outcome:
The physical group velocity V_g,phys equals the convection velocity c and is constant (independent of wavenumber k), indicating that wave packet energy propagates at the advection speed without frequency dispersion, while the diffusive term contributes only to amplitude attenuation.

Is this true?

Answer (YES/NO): NO